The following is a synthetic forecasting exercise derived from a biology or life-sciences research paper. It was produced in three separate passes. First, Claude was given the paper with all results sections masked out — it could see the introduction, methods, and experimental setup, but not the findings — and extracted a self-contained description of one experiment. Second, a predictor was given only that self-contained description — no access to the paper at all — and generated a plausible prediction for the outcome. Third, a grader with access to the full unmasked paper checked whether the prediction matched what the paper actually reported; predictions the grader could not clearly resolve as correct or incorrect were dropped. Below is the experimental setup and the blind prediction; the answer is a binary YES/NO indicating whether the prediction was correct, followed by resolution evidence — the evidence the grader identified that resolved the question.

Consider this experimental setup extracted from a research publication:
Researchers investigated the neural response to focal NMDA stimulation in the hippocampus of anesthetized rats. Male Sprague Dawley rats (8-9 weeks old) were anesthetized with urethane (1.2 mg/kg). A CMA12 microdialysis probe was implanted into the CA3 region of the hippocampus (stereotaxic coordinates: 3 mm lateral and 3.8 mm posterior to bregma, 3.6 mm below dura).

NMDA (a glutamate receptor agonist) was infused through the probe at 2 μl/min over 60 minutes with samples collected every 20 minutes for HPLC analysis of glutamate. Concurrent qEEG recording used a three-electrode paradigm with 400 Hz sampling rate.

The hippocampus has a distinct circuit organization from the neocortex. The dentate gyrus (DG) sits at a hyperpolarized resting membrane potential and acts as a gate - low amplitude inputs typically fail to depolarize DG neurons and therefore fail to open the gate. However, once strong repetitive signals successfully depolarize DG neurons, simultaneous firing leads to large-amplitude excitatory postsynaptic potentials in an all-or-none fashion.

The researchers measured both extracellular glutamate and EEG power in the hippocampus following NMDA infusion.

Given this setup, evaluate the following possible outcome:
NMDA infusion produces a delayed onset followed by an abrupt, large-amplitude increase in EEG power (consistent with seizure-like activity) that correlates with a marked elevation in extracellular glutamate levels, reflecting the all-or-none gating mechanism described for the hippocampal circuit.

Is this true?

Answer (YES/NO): NO